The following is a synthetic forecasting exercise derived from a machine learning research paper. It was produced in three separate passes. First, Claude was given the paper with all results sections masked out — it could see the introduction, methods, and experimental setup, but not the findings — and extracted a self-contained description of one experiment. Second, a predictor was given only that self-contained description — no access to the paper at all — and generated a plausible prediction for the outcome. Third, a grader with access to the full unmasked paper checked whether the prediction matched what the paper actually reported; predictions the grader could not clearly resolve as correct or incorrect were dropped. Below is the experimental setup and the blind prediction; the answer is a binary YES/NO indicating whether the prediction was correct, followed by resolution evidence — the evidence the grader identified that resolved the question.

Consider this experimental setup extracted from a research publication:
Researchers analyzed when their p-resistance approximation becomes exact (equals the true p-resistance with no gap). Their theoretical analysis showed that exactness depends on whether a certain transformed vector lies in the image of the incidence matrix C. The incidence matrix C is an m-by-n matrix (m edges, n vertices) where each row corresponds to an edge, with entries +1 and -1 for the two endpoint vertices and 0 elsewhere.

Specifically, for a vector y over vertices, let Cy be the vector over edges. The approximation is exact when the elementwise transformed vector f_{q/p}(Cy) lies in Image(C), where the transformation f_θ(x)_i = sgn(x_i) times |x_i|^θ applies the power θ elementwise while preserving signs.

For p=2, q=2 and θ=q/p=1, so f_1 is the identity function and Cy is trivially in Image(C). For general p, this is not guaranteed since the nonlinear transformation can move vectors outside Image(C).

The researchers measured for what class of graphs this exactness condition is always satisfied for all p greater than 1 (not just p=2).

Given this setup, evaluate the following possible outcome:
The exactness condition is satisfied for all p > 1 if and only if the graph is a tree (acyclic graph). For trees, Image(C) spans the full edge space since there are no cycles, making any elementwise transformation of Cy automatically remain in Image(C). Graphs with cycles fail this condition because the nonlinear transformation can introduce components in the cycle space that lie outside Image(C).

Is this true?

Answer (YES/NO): NO